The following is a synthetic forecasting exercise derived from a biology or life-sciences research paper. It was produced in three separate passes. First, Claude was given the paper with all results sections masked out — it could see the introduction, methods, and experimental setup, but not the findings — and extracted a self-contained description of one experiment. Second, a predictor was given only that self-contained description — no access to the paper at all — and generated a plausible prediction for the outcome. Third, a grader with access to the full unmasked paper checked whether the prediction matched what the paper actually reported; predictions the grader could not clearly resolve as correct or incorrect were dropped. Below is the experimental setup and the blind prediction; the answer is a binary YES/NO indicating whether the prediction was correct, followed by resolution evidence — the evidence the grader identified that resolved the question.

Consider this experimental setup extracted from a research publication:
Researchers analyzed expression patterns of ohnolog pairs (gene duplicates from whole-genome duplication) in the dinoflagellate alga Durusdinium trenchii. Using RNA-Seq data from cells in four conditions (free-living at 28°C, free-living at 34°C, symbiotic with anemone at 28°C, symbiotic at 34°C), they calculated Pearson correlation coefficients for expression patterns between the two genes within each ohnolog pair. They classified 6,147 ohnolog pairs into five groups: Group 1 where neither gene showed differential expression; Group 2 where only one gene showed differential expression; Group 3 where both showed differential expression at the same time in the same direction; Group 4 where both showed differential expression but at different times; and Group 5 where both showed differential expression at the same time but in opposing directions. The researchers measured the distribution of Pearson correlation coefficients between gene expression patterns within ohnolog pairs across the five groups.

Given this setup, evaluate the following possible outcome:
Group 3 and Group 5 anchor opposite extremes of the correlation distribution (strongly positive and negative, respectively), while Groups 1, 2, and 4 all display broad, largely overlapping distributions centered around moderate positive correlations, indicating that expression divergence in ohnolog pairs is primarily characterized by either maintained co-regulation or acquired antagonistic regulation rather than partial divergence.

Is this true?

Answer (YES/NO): NO